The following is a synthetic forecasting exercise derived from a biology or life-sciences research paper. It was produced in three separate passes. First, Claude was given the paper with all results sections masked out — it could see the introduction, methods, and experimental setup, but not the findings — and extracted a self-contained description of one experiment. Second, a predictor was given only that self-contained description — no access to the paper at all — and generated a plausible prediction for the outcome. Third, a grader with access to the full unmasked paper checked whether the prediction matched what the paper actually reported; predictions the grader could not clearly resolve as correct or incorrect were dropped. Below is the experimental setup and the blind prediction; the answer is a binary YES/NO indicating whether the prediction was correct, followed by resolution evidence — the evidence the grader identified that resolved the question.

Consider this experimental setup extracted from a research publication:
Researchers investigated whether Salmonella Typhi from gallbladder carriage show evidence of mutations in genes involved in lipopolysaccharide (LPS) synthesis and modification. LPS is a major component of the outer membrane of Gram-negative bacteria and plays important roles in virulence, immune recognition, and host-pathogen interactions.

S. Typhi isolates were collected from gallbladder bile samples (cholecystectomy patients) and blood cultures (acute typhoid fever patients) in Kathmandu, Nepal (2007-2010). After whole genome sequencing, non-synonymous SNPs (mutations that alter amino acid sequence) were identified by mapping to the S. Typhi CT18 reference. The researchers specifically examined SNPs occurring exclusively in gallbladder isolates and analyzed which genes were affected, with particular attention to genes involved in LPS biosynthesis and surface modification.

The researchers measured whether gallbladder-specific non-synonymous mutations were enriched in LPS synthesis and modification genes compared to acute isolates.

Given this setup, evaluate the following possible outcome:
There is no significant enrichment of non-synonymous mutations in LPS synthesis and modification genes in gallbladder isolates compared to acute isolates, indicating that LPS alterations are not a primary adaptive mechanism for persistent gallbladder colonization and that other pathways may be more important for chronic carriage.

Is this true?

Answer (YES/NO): NO